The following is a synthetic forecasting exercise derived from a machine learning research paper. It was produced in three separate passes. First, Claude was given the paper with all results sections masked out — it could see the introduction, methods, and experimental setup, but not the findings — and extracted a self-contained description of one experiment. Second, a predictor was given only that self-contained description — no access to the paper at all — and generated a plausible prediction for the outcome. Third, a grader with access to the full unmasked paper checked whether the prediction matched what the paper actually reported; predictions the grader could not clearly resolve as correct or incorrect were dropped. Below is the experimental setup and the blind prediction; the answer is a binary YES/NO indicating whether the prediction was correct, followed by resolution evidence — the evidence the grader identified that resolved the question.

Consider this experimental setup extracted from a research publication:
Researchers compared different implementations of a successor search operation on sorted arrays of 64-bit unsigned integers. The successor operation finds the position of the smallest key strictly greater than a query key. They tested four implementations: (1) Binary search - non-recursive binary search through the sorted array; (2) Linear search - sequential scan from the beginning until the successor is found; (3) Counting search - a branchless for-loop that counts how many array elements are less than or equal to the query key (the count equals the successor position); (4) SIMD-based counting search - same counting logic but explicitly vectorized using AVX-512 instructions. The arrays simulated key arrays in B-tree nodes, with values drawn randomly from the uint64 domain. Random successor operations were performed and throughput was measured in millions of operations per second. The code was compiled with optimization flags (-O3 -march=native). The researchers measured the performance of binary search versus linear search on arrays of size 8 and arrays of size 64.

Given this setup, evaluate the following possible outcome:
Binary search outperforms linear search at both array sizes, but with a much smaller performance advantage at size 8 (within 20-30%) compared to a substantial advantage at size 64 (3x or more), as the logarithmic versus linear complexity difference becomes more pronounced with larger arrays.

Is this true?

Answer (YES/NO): NO